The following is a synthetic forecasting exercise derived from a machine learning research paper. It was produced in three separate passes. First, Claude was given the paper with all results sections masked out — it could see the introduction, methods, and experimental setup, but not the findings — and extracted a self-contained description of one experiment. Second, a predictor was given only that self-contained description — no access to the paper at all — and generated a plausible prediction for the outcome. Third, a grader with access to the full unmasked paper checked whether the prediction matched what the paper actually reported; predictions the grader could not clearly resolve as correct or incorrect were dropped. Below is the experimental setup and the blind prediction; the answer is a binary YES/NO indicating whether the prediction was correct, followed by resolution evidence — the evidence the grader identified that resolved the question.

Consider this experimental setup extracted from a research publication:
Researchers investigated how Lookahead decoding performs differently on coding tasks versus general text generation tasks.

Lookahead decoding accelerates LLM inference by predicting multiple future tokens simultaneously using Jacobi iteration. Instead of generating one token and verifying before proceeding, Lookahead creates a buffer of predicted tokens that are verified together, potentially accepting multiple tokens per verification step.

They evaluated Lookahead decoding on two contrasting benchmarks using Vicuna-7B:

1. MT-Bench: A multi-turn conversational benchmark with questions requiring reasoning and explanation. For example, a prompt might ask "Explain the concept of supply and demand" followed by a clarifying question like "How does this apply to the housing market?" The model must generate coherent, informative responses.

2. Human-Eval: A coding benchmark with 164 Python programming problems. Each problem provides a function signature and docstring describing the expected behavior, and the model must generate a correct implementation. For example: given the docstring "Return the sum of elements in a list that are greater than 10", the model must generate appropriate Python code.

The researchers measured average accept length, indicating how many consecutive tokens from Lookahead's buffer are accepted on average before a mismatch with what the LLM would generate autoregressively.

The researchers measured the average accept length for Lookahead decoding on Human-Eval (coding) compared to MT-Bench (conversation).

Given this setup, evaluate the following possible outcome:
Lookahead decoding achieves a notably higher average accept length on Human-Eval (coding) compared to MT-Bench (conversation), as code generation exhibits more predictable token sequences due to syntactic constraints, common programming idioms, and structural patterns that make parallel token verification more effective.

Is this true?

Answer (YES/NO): YES